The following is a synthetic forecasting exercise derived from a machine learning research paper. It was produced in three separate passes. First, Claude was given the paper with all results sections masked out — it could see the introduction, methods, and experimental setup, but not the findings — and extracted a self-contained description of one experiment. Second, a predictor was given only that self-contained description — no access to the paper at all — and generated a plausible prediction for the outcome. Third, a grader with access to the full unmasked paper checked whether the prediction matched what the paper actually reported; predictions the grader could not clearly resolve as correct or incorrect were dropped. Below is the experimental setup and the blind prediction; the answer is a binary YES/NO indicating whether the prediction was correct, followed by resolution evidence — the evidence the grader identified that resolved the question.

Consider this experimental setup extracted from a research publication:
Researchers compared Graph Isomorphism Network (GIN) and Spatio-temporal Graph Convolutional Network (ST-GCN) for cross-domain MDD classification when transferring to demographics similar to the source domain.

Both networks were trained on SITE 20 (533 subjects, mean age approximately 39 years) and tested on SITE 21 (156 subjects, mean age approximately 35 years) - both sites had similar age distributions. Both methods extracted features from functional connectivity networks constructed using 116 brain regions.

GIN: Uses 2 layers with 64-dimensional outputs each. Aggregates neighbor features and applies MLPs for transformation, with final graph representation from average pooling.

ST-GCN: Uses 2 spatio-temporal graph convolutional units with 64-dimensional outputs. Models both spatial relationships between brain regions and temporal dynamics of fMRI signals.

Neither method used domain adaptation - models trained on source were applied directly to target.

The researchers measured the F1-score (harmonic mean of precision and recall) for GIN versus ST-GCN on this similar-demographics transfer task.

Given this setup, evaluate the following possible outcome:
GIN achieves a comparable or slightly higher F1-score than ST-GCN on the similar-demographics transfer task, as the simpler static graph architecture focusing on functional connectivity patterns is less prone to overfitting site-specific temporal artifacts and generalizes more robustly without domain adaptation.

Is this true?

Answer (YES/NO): NO